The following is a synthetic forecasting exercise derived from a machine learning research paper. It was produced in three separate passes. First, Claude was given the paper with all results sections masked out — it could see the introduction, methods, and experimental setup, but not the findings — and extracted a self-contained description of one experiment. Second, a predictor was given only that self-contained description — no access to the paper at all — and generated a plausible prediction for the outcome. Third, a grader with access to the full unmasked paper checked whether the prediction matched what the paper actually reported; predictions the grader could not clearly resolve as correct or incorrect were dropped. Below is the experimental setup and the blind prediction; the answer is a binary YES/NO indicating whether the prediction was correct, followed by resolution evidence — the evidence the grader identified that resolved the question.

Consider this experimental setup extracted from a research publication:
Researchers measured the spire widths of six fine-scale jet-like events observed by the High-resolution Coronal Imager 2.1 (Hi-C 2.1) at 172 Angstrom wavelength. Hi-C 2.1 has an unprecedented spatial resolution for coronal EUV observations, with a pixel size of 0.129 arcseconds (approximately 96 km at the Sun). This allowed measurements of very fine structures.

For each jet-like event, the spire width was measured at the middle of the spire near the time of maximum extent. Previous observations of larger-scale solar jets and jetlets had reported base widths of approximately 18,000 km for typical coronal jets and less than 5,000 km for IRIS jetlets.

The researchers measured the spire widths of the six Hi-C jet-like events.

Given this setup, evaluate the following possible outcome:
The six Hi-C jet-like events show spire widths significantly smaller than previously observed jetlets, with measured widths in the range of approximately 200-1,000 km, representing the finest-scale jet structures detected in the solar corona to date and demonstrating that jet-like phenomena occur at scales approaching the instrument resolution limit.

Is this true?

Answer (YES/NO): YES